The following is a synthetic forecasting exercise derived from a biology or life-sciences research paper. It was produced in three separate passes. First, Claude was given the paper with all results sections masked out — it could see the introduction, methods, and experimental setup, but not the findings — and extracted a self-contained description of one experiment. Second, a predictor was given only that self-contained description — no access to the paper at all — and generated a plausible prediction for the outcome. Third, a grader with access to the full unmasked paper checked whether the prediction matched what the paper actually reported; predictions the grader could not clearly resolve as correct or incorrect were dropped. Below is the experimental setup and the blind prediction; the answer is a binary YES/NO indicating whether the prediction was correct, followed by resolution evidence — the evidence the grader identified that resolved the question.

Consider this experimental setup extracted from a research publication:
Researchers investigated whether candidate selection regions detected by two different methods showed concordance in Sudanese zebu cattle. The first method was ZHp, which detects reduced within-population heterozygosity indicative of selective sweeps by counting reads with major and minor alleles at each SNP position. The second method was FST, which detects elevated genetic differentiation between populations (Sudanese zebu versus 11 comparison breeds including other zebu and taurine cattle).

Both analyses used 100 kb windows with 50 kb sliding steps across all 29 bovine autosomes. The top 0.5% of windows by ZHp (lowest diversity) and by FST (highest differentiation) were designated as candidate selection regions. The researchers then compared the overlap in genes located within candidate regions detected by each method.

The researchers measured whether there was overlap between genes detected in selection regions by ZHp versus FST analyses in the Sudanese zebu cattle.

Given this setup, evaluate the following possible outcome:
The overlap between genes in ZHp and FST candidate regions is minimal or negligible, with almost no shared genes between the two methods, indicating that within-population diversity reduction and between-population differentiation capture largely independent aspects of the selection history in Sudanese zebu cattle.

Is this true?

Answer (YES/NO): NO